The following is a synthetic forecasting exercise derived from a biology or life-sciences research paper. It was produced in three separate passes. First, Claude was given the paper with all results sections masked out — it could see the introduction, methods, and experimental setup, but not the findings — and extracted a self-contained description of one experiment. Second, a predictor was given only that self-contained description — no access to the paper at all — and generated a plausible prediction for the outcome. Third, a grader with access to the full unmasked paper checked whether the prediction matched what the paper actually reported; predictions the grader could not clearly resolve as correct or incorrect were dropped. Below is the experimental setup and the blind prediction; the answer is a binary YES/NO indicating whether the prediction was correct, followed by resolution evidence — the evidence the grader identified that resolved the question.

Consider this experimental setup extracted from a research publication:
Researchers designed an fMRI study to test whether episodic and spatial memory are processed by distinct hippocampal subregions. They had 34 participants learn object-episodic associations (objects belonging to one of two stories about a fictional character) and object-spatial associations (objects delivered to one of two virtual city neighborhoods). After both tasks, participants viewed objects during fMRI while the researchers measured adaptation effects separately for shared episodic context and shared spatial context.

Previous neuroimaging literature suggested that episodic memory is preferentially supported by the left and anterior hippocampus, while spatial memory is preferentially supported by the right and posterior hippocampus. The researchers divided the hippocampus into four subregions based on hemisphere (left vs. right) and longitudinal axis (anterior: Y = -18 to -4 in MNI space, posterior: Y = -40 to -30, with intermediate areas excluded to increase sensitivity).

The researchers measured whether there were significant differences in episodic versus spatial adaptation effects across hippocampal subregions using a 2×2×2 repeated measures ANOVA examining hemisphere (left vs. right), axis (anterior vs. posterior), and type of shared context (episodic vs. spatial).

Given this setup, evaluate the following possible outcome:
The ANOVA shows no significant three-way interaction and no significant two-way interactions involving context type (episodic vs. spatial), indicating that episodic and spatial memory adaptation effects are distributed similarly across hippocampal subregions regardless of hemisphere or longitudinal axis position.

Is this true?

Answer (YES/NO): YES